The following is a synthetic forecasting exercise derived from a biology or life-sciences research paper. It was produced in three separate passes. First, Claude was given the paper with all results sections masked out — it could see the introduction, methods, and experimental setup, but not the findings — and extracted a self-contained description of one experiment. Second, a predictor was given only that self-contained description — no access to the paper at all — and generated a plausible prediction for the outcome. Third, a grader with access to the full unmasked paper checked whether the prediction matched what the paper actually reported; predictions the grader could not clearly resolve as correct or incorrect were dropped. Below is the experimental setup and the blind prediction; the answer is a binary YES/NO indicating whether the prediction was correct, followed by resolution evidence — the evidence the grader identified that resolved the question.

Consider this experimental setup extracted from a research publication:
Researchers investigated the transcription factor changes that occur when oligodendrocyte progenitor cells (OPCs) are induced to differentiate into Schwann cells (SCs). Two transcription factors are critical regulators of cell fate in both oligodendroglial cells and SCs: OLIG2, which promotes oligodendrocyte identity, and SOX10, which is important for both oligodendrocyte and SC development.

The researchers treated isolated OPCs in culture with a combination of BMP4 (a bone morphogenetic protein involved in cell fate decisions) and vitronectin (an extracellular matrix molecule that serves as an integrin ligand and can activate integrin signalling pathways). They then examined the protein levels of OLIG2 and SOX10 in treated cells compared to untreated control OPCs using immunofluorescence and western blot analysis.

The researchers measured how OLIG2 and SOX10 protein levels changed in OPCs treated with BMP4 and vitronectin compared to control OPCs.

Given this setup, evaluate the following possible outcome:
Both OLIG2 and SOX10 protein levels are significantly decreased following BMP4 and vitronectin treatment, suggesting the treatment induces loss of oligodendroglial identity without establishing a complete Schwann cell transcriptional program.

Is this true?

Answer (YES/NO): NO